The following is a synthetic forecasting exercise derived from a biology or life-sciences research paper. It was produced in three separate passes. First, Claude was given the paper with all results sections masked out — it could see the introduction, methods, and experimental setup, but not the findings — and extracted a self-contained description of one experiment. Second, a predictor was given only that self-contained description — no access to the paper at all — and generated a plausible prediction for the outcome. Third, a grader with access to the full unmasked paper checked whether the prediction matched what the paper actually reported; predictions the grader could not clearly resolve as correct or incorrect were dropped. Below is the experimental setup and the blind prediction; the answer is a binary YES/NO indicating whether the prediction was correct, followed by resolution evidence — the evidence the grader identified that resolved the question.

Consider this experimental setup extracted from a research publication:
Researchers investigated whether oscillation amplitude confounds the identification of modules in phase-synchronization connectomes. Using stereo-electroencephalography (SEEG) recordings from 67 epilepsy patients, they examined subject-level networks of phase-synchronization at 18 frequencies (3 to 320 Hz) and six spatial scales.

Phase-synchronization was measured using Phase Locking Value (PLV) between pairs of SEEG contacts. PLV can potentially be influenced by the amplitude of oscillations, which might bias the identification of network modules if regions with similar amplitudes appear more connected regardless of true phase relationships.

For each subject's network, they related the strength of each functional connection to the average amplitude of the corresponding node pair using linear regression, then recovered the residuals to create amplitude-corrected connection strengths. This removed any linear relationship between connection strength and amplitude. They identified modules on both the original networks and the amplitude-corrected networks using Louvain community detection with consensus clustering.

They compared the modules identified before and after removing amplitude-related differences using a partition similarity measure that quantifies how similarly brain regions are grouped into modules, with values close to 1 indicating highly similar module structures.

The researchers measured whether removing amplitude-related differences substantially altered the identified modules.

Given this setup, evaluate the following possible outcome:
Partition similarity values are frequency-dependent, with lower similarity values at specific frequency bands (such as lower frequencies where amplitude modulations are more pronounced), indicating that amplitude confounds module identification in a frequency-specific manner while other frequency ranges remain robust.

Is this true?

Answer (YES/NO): NO